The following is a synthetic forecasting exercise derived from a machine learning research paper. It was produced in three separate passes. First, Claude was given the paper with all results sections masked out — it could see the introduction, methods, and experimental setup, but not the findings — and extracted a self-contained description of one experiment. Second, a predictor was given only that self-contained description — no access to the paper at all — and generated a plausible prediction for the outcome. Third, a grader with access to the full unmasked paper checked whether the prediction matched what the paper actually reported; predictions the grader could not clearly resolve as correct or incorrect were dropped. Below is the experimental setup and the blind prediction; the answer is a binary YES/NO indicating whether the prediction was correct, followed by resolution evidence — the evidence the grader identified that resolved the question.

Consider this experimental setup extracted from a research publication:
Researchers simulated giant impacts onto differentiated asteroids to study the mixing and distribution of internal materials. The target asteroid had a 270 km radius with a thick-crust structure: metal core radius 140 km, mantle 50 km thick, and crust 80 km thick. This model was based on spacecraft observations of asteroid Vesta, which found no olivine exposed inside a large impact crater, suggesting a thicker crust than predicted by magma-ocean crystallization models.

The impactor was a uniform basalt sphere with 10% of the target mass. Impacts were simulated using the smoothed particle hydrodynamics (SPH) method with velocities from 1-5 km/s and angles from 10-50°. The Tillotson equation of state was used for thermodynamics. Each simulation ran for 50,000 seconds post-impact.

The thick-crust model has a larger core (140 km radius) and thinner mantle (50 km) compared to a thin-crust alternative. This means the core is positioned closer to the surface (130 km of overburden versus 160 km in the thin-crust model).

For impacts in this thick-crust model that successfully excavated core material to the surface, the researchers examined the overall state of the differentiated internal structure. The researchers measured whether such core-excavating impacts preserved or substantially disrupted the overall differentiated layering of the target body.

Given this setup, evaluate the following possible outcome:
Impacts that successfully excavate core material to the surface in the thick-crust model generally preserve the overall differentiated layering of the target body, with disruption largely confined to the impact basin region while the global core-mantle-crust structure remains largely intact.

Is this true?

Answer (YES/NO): YES